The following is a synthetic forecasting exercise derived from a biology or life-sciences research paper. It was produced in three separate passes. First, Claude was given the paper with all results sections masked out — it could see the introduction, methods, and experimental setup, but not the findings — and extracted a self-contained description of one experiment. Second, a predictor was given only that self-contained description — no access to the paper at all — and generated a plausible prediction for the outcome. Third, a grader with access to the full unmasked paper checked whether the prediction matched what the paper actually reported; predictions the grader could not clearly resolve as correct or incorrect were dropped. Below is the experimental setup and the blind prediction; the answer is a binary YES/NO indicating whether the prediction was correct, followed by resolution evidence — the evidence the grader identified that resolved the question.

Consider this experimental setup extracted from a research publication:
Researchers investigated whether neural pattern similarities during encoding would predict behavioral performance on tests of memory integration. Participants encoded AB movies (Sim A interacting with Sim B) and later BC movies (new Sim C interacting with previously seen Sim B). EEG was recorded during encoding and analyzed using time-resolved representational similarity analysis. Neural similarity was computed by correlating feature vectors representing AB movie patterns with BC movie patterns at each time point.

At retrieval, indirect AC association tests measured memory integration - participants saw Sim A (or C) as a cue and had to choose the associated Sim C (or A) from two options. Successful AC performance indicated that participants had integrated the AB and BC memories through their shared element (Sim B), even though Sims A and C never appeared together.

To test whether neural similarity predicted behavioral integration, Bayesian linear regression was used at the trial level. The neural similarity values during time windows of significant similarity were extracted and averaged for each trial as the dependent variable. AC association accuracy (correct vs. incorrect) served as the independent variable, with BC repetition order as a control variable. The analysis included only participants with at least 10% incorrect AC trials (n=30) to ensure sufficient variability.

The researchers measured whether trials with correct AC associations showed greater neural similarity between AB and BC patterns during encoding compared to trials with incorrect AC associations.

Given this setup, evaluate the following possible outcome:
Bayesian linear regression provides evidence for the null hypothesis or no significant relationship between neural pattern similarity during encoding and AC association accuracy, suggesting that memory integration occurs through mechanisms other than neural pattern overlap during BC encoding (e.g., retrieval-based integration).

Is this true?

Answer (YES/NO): NO